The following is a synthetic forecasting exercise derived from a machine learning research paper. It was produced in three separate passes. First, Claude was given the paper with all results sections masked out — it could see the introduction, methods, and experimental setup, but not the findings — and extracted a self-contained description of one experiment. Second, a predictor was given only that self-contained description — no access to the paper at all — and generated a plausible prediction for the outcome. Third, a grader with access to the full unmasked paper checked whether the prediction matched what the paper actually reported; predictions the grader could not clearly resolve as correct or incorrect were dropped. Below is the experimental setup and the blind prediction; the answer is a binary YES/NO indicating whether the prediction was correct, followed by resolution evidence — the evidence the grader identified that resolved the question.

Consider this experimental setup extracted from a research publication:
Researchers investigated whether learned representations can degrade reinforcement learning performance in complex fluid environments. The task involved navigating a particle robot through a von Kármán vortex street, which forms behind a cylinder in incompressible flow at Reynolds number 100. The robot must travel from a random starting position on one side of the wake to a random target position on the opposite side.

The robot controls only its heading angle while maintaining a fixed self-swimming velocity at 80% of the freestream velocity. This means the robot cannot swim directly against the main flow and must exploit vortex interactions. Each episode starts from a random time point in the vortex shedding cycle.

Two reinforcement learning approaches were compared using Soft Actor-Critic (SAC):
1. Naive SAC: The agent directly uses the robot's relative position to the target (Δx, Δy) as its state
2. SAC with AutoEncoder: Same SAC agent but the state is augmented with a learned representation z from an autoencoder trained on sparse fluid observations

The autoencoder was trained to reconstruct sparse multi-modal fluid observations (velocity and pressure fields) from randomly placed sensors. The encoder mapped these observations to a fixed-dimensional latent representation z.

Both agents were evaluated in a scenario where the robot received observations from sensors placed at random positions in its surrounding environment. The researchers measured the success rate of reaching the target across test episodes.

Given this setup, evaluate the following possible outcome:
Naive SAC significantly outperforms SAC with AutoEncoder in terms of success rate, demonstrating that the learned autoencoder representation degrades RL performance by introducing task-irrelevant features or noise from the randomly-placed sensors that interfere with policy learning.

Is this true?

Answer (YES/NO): YES